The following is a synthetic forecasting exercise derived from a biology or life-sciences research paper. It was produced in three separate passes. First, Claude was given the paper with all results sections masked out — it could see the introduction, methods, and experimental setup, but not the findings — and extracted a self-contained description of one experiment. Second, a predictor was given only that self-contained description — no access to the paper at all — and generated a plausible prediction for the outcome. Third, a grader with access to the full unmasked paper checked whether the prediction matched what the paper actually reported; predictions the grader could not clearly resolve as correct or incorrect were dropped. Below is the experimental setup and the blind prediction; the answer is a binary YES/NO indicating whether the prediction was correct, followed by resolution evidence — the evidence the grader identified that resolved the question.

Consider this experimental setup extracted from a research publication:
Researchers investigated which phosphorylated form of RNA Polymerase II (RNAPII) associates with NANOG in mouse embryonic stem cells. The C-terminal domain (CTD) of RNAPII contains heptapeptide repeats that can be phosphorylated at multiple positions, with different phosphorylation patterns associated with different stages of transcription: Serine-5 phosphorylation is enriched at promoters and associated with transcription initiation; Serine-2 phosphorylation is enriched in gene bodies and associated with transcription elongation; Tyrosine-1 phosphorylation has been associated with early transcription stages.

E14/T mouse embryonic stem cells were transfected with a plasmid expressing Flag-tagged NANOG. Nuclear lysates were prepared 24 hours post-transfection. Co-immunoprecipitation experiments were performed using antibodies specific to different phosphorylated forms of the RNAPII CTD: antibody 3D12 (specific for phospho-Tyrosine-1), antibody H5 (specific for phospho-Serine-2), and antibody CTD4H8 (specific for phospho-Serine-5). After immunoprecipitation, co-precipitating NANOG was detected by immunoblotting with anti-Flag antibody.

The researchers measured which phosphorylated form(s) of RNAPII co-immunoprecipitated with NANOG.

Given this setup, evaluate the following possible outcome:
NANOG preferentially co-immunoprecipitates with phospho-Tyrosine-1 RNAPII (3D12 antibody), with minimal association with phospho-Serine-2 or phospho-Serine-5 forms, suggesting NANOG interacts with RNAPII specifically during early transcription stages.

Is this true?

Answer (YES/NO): NO